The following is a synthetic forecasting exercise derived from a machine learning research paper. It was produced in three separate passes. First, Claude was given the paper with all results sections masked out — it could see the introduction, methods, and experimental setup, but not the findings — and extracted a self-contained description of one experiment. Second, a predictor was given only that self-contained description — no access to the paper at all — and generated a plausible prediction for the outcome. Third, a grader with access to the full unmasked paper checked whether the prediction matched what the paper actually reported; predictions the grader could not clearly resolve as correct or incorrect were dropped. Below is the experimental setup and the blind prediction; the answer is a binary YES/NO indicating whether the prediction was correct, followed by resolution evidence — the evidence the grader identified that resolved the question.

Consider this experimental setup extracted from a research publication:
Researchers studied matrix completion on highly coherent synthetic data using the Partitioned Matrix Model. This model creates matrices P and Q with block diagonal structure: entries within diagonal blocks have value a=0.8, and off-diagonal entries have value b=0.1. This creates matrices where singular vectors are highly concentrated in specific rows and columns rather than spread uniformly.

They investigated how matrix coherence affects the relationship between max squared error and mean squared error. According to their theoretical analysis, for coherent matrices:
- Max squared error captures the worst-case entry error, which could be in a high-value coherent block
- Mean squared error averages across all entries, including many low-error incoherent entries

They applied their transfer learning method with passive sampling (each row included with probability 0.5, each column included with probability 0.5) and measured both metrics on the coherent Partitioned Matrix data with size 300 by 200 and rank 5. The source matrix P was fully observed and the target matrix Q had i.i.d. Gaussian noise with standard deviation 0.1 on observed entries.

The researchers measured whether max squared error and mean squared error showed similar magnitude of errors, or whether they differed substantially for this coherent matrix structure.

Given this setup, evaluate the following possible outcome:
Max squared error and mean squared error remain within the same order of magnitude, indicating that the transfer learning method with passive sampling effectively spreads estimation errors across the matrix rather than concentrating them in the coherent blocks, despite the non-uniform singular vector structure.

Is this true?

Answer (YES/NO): NO